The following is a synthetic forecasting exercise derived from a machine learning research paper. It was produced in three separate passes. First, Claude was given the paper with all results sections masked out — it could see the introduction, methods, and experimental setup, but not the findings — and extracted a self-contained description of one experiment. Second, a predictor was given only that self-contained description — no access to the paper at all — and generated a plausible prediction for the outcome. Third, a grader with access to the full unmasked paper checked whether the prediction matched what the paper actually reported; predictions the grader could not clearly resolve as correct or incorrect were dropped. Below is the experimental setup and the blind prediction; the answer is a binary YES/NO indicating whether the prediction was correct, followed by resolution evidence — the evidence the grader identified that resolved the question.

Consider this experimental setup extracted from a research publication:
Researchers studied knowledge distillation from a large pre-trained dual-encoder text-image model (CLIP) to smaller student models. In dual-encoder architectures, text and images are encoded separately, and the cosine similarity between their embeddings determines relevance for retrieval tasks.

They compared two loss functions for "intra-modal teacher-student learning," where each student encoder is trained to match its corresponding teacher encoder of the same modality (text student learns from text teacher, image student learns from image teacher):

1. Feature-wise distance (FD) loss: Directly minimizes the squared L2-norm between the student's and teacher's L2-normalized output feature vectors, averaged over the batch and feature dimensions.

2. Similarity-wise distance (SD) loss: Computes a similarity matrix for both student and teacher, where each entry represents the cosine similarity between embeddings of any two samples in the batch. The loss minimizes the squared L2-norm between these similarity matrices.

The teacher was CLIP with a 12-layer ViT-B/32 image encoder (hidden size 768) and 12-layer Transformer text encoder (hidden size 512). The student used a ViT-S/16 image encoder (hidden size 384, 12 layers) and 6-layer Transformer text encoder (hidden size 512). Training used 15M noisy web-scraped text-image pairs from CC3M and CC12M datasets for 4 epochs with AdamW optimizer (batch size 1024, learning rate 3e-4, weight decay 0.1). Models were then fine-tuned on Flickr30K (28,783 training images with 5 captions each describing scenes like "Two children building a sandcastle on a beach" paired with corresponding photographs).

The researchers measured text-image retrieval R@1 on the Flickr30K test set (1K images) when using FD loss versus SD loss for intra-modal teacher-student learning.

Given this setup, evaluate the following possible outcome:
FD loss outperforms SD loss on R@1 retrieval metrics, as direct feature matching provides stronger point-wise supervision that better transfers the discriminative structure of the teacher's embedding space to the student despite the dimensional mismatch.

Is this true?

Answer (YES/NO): NO